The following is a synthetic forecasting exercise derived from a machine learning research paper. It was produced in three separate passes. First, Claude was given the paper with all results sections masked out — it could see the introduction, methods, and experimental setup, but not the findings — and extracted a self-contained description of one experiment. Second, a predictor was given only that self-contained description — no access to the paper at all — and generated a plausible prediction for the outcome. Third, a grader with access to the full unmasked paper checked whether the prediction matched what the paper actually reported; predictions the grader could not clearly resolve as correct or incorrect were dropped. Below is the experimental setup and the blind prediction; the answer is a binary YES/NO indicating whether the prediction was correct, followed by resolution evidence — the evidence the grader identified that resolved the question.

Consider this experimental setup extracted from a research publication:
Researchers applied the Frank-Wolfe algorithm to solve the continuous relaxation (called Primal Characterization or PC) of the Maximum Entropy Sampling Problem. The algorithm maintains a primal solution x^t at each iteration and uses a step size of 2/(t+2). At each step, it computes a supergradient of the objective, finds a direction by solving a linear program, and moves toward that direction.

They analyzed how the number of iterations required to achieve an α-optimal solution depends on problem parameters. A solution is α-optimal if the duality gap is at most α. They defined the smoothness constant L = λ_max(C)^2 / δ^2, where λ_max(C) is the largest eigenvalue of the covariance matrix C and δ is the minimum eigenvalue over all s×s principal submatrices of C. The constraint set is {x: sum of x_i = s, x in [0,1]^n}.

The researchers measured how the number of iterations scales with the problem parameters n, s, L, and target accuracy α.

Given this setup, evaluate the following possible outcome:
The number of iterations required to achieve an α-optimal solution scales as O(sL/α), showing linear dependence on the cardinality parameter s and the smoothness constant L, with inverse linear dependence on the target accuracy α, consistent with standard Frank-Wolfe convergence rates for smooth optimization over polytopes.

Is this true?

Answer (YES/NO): NO